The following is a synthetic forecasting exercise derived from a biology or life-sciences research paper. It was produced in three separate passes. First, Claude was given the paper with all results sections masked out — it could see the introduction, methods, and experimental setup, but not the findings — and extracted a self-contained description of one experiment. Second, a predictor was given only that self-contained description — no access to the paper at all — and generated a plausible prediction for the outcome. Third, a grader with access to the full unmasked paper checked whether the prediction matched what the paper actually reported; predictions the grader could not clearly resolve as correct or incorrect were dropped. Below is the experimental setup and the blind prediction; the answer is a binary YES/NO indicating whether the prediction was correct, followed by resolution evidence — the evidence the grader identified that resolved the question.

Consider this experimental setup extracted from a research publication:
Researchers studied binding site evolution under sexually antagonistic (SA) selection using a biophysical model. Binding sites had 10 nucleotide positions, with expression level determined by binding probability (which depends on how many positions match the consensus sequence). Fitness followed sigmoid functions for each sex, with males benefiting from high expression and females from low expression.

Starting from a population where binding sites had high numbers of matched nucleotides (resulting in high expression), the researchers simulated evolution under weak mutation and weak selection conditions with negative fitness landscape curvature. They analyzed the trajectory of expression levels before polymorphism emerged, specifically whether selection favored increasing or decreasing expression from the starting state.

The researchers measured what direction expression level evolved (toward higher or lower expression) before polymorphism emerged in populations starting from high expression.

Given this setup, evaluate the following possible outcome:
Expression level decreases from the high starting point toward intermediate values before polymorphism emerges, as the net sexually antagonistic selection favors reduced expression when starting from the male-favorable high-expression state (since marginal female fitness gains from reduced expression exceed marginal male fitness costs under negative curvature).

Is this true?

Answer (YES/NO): YES